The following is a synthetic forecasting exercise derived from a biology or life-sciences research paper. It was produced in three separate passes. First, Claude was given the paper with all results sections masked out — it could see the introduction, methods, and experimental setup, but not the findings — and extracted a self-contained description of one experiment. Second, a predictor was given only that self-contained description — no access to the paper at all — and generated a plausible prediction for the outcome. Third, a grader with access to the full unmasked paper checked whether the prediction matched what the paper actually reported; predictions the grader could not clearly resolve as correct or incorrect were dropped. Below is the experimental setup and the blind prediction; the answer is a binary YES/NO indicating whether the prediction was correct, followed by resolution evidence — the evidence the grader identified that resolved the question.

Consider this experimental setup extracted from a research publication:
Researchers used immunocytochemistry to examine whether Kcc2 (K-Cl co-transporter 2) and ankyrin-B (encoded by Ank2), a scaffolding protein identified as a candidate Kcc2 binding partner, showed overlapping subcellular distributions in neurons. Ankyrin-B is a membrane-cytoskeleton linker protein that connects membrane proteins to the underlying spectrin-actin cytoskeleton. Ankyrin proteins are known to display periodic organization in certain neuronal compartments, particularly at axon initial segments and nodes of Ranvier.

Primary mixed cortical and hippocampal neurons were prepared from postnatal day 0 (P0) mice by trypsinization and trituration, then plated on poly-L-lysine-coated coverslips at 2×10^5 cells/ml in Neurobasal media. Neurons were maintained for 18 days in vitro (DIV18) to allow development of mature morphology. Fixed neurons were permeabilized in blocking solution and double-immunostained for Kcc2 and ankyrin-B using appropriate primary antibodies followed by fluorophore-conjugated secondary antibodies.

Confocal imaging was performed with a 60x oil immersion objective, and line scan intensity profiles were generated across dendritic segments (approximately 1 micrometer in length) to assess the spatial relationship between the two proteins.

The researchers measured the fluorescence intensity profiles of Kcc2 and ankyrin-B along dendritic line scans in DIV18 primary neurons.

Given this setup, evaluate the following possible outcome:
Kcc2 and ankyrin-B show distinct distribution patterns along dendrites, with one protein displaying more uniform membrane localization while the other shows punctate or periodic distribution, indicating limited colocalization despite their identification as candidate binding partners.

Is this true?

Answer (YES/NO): NO